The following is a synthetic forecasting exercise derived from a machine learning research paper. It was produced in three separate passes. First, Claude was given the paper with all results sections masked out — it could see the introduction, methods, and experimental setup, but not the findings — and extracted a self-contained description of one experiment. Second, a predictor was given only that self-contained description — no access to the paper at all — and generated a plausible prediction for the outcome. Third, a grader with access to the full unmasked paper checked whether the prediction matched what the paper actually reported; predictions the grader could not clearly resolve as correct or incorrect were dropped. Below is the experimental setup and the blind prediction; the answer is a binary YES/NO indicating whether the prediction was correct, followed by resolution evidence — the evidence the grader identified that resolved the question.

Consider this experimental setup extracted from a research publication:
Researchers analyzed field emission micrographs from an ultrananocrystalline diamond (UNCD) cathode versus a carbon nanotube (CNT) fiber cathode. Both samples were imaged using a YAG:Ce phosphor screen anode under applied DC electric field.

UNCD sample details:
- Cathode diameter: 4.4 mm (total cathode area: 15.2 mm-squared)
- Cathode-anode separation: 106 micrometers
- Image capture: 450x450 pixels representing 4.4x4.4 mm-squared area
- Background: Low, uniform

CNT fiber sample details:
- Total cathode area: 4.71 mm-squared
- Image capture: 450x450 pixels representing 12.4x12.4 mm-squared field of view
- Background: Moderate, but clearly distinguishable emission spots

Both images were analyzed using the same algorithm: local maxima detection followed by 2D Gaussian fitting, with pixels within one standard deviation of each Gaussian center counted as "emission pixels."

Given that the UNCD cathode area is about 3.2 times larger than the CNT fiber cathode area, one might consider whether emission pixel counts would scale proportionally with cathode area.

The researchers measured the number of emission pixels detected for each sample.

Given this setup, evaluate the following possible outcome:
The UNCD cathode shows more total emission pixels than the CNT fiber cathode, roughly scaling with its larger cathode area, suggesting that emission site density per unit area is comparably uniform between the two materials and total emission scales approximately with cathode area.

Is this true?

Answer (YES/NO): NO